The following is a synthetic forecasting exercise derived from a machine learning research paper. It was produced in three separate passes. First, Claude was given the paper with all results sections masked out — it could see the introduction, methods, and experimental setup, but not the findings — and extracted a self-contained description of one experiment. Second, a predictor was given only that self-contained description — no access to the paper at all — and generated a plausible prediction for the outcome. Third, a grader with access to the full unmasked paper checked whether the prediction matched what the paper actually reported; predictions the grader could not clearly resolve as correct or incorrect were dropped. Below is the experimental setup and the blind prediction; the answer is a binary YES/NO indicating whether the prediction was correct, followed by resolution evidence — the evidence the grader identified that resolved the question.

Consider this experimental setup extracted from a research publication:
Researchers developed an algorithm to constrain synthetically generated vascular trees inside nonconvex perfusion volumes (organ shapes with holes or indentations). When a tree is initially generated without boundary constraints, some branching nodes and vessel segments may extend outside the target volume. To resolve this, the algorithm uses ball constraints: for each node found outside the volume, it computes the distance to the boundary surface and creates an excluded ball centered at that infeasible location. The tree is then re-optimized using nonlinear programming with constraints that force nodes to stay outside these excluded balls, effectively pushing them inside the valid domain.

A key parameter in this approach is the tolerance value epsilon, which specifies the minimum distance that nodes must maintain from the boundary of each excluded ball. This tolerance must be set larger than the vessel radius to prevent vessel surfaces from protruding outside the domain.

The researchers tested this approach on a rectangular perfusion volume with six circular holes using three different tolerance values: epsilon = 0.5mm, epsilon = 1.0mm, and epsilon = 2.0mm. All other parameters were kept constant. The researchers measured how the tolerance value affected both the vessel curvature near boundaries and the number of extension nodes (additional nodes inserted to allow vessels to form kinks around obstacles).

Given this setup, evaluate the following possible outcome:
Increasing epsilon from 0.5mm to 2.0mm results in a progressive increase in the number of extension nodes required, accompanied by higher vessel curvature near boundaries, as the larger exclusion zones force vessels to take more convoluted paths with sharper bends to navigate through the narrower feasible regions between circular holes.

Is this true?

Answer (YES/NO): NO